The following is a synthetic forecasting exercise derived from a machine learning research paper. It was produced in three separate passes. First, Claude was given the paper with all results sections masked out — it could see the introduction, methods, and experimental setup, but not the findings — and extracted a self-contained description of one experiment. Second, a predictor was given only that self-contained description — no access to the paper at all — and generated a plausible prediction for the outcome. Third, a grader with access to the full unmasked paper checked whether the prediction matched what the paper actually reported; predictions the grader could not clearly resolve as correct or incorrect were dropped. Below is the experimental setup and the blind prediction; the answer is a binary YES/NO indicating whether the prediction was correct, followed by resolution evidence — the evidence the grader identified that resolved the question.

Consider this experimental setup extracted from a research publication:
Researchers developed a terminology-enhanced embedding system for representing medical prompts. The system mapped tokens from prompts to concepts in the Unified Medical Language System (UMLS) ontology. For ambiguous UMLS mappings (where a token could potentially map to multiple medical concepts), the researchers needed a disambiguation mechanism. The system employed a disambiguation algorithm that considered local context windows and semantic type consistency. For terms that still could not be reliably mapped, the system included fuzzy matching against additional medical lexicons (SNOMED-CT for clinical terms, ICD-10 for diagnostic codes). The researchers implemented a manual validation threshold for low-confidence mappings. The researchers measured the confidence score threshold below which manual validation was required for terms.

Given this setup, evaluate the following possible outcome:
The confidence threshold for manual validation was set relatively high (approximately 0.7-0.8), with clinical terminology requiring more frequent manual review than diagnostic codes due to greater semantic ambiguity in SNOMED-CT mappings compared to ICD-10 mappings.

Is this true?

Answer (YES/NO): NO